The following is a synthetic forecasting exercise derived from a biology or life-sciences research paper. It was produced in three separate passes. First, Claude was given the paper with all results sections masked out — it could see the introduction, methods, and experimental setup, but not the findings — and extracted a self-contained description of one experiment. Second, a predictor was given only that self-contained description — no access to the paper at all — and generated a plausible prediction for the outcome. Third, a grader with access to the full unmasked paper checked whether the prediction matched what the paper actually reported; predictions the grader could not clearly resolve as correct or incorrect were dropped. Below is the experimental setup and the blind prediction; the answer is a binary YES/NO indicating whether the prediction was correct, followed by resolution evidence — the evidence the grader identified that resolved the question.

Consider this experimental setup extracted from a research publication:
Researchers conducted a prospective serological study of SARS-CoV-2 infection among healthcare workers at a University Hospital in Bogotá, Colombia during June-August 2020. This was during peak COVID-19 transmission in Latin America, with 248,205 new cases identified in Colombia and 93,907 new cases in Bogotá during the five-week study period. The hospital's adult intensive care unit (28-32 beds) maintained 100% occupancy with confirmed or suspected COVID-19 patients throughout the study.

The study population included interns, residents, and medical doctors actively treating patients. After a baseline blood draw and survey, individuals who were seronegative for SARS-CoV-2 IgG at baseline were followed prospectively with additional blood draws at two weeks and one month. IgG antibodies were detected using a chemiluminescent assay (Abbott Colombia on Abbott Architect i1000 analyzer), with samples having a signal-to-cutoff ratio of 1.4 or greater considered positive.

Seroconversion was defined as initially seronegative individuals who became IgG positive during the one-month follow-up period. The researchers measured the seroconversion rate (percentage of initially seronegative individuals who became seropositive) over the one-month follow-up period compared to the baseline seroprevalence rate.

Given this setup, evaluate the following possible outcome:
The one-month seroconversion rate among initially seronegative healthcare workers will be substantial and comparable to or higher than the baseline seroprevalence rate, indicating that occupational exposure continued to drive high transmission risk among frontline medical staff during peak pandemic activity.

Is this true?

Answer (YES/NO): YES